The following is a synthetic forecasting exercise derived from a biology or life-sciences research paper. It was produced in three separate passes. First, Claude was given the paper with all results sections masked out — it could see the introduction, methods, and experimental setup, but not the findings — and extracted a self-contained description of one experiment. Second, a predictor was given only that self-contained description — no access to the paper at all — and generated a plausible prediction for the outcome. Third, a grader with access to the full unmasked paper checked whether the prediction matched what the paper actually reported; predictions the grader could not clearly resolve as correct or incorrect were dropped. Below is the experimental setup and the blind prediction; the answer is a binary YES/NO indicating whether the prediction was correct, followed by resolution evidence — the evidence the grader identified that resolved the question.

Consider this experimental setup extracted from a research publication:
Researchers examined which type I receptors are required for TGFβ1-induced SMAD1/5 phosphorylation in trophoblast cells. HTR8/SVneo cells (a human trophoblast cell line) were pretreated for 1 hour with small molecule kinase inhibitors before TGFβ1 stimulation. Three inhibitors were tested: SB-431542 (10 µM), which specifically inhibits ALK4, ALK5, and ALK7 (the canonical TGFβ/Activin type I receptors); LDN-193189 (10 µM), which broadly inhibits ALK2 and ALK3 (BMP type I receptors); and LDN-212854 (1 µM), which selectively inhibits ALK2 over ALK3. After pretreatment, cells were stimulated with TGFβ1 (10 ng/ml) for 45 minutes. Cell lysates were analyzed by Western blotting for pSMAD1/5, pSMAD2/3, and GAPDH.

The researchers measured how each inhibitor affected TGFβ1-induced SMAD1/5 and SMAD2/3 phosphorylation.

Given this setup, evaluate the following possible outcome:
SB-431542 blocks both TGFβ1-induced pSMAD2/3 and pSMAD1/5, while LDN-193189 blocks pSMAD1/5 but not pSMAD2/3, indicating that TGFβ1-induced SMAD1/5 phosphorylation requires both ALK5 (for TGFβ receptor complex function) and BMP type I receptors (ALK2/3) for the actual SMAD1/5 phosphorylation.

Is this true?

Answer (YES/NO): NO